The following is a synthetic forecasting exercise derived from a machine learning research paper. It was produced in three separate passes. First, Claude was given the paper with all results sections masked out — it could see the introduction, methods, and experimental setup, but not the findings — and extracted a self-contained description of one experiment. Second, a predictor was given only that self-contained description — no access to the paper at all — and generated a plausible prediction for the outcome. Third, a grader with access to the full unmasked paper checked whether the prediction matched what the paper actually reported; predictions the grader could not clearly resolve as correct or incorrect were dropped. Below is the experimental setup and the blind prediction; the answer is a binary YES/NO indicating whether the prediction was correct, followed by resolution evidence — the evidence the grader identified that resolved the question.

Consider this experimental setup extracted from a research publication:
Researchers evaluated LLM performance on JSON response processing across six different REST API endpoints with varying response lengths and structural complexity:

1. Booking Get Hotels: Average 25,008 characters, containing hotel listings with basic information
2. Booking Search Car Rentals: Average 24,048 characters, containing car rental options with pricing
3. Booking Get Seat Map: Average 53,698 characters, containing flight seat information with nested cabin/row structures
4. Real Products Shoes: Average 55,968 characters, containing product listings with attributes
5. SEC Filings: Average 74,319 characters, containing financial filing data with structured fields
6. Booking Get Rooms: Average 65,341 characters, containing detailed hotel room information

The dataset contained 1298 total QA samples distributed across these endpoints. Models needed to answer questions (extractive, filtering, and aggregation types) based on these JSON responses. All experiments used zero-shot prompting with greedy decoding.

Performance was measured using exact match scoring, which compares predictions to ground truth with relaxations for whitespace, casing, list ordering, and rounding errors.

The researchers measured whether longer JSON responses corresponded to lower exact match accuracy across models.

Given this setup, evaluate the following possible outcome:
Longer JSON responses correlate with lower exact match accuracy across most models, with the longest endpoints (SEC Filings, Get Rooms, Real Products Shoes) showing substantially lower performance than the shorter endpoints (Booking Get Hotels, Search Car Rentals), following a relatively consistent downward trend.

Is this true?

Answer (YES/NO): NO